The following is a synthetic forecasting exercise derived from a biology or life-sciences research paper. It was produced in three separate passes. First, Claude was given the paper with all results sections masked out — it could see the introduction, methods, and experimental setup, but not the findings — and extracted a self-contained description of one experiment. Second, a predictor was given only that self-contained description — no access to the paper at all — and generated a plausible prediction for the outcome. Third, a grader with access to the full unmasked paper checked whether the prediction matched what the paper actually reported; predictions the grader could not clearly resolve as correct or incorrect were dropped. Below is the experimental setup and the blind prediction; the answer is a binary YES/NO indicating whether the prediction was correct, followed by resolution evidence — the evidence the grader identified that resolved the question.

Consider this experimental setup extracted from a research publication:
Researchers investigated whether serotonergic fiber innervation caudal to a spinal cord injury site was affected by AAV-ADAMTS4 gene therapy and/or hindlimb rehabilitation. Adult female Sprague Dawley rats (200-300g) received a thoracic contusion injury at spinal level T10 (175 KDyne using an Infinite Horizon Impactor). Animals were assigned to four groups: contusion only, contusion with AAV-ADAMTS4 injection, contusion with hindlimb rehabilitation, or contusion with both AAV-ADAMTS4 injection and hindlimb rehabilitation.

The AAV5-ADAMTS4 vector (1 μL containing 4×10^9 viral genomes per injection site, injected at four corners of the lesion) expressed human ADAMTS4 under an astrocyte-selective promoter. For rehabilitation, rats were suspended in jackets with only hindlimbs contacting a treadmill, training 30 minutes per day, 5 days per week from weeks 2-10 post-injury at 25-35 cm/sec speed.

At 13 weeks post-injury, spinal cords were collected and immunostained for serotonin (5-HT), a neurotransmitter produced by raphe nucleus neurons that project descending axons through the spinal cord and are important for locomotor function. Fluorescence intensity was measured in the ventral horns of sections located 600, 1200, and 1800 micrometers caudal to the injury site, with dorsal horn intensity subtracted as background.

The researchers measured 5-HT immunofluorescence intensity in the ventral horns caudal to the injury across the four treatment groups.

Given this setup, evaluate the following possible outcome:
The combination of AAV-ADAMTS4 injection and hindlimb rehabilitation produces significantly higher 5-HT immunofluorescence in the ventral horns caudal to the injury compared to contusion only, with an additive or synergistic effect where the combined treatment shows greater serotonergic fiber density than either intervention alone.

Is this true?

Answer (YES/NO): NO